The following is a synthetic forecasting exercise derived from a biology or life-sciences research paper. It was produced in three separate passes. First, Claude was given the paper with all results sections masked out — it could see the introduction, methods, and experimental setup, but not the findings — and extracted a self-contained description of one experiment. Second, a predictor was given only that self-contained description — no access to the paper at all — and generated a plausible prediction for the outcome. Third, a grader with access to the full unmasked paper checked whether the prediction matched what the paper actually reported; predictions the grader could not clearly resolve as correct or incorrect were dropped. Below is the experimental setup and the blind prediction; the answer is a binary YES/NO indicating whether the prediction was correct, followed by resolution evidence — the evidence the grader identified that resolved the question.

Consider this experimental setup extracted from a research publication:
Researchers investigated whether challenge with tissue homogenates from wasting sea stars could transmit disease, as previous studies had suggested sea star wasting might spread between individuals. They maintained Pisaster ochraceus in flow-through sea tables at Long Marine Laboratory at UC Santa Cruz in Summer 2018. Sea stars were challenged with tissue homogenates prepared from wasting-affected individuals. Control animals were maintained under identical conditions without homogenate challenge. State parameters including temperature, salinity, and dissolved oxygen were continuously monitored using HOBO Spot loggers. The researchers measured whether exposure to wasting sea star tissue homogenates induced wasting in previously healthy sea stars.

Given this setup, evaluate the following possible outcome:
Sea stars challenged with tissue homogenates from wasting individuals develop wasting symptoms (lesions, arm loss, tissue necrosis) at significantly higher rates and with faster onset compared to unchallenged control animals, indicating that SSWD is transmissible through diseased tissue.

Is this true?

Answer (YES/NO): NO